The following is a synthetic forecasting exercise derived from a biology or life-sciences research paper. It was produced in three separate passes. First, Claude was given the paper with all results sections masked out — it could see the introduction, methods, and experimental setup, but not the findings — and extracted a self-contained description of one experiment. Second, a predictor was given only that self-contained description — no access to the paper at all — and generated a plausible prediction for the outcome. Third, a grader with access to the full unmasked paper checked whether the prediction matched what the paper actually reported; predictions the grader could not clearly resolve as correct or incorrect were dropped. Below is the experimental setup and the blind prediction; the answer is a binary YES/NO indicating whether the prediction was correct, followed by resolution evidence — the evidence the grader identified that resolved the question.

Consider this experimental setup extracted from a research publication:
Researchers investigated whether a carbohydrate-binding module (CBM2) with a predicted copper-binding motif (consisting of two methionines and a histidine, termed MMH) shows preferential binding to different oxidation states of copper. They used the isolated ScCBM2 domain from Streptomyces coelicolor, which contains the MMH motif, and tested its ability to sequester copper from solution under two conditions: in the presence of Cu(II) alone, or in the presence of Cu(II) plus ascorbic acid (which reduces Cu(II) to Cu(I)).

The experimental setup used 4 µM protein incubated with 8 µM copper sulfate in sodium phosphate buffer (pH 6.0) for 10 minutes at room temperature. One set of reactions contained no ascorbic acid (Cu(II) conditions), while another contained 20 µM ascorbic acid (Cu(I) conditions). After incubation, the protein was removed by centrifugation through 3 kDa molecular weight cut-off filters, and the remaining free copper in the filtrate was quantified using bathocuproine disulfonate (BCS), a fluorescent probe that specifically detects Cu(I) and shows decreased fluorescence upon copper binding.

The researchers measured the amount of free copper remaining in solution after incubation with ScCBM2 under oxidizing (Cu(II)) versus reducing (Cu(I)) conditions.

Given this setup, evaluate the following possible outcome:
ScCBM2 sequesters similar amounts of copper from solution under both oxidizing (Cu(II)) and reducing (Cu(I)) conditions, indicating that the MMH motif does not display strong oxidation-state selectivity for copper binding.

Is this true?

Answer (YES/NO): NO